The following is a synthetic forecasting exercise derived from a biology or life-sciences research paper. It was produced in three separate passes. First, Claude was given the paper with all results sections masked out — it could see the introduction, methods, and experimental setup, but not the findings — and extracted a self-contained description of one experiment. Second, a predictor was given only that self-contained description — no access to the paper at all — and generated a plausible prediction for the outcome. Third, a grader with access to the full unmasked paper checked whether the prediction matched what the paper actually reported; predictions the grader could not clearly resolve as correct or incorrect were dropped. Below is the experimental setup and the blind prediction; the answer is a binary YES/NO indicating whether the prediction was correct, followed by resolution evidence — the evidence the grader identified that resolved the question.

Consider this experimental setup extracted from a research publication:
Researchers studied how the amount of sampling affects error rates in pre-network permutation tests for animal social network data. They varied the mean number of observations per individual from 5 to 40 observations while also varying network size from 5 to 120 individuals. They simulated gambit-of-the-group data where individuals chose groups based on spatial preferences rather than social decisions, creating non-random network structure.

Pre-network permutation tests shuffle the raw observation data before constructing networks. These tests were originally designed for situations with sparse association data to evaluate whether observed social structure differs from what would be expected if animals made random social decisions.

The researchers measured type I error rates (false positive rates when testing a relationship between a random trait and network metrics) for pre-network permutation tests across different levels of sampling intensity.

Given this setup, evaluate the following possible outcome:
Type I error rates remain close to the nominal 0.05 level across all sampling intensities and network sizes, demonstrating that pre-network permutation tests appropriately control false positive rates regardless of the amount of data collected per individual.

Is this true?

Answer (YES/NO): NO